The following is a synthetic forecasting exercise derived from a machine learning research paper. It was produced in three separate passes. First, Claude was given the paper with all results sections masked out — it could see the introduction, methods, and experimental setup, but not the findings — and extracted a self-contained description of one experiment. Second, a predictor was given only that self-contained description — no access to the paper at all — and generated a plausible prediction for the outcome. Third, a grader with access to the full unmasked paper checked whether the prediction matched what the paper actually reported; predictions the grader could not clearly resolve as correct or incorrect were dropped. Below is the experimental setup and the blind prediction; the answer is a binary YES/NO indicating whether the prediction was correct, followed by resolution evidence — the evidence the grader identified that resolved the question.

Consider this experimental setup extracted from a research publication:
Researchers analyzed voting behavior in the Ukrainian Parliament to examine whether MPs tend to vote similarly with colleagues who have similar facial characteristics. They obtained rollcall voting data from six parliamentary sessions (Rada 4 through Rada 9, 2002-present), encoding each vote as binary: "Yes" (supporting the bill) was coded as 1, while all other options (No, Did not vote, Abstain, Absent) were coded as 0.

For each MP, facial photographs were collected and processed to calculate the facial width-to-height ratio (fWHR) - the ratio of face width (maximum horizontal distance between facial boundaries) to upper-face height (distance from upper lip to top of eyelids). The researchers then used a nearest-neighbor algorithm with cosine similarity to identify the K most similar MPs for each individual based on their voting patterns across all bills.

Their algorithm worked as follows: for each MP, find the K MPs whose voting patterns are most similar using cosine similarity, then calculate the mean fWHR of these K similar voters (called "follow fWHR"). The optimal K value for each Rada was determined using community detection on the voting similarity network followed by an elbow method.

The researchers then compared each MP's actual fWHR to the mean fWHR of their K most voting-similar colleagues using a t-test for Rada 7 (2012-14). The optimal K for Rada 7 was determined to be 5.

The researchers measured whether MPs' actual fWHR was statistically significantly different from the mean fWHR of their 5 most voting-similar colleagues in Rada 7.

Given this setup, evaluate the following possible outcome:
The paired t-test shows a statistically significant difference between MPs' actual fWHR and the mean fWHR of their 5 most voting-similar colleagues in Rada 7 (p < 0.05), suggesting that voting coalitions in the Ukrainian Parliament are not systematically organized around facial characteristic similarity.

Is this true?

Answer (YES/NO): YES